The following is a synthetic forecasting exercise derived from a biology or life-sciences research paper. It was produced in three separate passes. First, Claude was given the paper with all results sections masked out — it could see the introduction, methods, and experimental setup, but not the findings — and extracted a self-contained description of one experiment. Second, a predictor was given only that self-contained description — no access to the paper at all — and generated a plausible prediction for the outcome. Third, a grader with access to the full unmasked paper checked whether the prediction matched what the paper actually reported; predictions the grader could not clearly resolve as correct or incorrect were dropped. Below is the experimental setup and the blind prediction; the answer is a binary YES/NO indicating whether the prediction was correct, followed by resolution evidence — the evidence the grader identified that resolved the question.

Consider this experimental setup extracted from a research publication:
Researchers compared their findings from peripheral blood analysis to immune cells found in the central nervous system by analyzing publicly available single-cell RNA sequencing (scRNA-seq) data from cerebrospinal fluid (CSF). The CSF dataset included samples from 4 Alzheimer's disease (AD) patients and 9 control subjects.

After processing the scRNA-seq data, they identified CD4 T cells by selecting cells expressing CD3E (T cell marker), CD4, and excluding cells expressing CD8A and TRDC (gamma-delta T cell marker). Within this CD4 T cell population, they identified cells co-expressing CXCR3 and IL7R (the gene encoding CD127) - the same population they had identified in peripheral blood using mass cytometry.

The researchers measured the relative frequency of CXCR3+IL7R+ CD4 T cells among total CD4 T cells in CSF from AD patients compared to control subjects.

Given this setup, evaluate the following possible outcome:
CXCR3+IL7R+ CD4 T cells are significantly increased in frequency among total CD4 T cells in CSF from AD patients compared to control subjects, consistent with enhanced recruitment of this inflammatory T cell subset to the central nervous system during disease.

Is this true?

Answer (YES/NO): YES